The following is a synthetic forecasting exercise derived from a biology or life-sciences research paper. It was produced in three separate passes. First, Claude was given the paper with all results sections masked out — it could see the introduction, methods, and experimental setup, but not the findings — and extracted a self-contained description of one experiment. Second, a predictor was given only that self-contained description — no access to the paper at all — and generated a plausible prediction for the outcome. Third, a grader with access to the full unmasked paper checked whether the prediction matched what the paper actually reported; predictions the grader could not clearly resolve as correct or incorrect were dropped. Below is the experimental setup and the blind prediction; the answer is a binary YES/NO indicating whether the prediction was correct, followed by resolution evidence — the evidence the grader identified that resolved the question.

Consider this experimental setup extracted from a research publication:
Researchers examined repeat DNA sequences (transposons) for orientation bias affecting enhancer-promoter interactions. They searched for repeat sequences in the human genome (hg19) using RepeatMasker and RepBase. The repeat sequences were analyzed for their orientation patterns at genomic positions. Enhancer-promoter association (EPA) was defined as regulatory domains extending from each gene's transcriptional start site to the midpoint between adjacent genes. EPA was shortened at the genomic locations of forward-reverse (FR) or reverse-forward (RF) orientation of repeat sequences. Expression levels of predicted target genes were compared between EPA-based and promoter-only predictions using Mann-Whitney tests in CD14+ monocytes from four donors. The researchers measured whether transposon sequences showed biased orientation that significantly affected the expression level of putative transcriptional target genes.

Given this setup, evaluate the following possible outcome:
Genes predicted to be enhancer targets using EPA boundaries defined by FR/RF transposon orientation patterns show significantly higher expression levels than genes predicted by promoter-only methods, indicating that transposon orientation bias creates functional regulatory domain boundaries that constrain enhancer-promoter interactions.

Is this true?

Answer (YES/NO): NO